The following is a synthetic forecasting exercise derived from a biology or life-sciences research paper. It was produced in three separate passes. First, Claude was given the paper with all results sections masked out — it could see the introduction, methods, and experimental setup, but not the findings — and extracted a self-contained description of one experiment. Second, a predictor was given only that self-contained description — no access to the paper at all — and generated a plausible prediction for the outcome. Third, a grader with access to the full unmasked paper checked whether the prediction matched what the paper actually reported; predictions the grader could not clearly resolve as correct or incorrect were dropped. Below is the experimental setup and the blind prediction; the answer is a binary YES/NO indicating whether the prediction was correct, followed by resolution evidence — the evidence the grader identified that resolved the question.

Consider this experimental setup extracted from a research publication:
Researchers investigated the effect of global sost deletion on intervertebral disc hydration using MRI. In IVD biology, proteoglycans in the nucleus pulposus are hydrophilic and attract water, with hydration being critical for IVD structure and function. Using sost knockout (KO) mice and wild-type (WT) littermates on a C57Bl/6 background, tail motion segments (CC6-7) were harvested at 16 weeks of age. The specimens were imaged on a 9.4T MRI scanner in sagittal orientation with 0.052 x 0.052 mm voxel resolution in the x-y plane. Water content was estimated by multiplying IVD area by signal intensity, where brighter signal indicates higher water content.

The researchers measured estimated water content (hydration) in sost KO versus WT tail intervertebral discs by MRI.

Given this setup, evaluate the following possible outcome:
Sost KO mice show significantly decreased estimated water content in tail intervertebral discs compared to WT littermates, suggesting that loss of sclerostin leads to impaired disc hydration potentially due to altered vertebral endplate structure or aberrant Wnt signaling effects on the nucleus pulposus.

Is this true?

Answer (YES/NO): NO